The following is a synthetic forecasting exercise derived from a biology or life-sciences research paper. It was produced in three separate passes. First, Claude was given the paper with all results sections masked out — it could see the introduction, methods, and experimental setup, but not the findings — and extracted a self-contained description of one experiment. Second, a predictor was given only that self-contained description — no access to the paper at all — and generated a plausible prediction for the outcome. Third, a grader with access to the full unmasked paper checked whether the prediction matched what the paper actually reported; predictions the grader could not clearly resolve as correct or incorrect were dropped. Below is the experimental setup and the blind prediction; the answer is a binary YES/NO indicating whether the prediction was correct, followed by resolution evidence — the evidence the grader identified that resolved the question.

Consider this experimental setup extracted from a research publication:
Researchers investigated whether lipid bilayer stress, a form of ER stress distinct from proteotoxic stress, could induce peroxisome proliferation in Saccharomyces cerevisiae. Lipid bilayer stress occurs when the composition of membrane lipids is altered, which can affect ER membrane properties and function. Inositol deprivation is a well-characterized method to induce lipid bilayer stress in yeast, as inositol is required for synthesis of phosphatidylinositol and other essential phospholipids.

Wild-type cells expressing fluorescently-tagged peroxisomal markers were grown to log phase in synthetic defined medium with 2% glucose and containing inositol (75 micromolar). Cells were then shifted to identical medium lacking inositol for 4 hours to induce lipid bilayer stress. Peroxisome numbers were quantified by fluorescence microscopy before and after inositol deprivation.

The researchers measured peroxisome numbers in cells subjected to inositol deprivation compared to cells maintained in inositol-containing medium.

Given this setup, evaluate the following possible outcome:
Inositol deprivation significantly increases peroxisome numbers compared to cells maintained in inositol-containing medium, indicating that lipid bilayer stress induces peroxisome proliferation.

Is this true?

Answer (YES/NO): NO